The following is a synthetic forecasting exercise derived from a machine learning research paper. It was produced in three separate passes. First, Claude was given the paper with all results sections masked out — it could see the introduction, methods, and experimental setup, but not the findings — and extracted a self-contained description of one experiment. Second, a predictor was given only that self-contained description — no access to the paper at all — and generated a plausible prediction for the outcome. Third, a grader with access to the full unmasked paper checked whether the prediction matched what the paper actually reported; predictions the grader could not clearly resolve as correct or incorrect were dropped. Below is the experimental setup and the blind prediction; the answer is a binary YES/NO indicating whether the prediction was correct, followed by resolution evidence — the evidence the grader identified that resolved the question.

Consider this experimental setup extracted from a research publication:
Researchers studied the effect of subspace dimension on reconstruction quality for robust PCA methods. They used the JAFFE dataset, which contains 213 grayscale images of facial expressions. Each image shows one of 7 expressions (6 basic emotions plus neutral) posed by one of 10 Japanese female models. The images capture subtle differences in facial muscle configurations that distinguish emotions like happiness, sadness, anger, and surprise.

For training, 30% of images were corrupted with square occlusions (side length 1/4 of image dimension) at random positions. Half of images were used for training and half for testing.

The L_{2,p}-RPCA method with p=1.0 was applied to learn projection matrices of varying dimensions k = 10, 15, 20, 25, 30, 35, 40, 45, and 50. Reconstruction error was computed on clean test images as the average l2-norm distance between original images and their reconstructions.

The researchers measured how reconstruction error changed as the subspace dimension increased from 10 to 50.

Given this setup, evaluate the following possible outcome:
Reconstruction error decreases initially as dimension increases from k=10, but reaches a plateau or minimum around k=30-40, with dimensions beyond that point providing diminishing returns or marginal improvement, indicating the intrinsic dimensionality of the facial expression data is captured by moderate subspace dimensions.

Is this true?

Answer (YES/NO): NO